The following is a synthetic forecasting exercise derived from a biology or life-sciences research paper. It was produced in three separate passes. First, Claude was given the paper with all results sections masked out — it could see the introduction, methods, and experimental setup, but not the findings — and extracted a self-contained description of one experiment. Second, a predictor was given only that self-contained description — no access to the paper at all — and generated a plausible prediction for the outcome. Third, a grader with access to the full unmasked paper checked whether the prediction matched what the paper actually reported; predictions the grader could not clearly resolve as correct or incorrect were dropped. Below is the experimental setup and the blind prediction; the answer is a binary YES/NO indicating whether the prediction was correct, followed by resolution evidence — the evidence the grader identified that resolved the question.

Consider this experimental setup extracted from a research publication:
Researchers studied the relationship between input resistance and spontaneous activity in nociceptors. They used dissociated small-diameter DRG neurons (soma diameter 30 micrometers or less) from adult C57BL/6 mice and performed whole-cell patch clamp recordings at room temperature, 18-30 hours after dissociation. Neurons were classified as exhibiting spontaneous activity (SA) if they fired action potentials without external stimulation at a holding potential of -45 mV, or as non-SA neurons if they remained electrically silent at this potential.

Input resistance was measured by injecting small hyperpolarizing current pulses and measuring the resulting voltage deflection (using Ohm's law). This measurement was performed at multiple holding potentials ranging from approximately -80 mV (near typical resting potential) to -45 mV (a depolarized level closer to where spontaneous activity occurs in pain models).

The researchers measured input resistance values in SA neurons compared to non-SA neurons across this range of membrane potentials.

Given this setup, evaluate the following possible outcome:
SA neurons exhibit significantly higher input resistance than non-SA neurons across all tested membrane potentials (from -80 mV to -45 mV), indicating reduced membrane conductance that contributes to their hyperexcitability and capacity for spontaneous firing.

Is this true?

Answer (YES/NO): NO